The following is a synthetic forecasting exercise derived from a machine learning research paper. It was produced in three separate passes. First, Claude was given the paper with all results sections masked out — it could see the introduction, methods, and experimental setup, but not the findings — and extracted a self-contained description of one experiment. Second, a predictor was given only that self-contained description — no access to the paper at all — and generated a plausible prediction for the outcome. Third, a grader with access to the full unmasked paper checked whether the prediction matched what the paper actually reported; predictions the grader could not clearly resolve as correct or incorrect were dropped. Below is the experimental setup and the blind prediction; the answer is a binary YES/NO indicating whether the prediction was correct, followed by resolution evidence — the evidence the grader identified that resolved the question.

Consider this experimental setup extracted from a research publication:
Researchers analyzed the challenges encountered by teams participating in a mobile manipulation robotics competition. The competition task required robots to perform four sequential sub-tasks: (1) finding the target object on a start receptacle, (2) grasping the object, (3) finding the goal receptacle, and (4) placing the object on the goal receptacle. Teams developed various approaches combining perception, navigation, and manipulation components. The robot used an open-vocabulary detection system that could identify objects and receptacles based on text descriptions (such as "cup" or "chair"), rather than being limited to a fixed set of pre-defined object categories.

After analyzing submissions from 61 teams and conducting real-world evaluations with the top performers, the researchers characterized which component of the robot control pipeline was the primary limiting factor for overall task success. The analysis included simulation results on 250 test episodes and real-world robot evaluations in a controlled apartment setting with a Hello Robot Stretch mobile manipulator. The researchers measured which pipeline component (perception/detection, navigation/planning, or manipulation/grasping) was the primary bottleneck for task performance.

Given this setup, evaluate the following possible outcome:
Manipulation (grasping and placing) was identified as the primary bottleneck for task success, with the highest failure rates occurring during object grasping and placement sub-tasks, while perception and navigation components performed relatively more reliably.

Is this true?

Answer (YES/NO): NO